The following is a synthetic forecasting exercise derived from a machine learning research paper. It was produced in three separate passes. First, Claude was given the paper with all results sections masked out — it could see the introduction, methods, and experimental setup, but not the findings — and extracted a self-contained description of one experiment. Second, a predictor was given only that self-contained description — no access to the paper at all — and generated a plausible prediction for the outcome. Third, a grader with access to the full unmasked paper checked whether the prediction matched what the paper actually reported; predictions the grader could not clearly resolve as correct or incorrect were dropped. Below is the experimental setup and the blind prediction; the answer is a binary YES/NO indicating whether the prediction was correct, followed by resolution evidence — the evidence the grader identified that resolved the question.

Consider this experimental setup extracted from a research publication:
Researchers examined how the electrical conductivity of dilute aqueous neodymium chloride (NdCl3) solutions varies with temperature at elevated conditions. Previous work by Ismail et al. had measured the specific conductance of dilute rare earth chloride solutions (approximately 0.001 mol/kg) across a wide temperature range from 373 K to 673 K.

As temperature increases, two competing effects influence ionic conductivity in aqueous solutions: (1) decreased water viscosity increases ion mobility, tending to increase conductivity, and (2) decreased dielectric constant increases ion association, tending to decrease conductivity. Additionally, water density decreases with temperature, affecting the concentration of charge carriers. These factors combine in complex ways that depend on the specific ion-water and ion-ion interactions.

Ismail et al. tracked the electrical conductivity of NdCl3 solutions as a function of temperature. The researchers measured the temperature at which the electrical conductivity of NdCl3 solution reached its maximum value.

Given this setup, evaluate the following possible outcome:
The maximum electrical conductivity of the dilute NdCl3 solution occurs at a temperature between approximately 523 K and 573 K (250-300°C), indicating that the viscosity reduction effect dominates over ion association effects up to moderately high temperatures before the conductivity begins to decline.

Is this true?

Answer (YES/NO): YES